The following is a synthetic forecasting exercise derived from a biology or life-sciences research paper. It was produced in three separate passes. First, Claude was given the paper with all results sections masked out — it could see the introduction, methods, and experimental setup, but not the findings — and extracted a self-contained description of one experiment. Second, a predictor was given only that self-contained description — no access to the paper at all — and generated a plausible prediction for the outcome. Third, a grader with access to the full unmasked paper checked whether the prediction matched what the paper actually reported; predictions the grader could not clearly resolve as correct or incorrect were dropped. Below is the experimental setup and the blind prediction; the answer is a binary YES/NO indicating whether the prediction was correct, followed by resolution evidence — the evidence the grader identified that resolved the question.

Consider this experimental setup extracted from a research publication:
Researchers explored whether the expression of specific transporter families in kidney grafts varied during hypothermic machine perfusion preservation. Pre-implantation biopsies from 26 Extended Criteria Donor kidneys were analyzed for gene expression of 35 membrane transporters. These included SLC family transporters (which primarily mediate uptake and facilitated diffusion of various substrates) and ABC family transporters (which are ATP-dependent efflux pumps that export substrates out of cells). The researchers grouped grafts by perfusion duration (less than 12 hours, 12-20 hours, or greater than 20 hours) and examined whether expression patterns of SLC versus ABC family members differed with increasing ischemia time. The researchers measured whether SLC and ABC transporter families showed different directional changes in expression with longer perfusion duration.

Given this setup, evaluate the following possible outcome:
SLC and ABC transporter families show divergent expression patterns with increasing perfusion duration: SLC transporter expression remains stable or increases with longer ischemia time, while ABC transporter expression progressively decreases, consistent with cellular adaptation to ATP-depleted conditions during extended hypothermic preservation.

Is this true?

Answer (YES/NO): NO